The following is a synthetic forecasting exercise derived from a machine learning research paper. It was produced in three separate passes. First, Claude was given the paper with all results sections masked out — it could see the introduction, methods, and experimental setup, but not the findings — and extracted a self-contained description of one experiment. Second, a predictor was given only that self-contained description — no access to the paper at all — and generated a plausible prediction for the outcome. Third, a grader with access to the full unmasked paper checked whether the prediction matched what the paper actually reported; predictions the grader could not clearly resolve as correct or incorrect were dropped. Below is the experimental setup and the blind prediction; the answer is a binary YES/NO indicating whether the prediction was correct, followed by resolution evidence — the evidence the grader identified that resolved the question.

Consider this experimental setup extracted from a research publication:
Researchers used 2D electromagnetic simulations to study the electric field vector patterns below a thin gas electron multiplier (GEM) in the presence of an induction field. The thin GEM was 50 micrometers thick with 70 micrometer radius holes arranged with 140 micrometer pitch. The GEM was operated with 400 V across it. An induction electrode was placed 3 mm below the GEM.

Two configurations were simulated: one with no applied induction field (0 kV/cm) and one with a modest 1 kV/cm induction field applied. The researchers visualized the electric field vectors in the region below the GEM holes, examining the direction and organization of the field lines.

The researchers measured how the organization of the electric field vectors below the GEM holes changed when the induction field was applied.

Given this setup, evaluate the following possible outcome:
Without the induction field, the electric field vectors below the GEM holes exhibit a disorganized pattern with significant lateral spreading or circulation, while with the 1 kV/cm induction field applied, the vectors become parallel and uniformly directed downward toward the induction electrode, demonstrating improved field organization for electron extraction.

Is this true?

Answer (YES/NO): YES